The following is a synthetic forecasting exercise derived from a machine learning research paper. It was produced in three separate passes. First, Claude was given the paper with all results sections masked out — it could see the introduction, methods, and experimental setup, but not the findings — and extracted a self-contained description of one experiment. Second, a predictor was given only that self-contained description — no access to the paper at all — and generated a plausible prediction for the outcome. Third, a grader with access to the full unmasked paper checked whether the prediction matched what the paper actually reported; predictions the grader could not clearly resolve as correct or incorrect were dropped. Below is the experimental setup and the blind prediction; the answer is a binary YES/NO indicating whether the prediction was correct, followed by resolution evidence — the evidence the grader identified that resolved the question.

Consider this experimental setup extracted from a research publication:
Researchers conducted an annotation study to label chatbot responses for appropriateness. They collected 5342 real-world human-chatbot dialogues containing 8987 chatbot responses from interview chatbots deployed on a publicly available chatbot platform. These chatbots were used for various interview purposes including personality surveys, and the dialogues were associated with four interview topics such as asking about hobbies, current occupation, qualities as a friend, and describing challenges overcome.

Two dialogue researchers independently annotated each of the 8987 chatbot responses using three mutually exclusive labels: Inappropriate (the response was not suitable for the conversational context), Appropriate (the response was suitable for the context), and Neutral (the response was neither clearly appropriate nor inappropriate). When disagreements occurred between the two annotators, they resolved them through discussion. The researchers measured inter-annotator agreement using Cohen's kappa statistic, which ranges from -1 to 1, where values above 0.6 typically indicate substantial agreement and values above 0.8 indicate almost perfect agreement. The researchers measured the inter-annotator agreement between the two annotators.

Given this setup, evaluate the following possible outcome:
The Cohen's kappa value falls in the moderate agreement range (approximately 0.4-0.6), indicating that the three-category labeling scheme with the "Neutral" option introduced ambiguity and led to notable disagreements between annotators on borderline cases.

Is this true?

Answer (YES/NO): NO